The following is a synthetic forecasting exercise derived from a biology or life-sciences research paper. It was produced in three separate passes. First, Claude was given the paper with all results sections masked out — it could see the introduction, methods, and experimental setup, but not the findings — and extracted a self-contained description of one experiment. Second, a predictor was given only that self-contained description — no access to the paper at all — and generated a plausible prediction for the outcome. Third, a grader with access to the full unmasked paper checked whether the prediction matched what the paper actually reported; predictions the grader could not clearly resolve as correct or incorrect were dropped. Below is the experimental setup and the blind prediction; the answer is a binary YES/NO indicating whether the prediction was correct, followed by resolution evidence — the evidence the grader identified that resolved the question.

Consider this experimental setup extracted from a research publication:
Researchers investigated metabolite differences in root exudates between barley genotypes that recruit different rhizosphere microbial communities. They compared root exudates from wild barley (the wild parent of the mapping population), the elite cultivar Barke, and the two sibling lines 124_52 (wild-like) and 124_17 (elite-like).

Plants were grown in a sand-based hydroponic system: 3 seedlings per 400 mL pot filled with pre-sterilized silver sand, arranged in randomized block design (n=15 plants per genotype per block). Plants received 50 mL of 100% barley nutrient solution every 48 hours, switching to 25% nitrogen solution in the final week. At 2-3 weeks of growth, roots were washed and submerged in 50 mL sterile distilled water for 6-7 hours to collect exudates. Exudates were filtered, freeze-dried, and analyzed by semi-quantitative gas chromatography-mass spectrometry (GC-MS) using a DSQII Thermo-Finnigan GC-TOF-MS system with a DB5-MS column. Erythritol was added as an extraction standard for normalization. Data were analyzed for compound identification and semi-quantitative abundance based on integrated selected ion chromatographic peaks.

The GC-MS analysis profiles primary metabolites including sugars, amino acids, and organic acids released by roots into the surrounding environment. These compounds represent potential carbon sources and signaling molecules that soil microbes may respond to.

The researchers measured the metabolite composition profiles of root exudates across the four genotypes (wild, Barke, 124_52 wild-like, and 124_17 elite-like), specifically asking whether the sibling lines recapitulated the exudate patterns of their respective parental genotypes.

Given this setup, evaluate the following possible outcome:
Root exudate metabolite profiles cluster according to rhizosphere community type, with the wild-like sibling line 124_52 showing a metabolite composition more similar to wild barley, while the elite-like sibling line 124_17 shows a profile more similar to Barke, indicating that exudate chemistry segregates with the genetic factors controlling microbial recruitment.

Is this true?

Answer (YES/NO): NO